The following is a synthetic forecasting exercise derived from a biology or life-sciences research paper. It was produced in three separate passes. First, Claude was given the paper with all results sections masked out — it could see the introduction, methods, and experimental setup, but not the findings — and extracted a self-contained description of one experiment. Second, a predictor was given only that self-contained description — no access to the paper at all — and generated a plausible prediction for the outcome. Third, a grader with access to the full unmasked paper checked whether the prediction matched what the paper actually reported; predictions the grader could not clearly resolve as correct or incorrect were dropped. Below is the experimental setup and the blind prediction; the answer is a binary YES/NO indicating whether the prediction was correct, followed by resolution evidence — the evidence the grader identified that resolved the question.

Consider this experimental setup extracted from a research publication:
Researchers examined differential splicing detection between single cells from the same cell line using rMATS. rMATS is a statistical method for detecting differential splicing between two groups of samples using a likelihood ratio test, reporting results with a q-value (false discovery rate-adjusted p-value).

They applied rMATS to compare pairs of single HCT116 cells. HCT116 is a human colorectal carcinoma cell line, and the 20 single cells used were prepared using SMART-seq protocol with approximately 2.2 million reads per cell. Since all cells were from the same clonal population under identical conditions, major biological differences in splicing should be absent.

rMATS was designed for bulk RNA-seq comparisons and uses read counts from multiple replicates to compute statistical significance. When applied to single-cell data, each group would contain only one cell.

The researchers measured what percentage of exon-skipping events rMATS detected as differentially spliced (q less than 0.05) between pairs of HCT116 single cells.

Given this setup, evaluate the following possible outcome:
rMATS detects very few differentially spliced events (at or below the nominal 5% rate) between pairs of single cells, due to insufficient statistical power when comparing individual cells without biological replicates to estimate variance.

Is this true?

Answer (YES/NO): YES